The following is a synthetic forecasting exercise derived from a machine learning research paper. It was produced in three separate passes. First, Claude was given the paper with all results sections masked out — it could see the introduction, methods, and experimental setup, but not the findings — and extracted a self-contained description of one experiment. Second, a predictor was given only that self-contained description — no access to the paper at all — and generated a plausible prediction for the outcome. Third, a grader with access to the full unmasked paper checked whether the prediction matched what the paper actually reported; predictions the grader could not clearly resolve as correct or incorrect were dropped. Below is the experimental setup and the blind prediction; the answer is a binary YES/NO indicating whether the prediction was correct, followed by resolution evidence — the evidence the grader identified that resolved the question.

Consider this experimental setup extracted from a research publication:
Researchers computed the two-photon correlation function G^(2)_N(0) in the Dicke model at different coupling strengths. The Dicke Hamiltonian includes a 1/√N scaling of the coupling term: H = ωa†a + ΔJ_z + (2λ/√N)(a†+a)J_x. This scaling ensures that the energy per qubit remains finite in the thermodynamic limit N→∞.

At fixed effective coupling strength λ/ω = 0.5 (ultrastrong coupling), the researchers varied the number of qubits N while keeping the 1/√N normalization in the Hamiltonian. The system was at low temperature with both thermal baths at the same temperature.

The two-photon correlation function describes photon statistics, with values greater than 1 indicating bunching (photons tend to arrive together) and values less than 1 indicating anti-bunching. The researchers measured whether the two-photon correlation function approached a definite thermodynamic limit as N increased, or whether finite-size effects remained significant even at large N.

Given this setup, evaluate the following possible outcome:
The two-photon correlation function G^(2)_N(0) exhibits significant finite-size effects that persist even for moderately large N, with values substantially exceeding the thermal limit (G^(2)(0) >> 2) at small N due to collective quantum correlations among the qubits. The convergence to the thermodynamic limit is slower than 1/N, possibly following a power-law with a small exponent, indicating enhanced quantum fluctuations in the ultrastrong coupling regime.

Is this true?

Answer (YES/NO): NO